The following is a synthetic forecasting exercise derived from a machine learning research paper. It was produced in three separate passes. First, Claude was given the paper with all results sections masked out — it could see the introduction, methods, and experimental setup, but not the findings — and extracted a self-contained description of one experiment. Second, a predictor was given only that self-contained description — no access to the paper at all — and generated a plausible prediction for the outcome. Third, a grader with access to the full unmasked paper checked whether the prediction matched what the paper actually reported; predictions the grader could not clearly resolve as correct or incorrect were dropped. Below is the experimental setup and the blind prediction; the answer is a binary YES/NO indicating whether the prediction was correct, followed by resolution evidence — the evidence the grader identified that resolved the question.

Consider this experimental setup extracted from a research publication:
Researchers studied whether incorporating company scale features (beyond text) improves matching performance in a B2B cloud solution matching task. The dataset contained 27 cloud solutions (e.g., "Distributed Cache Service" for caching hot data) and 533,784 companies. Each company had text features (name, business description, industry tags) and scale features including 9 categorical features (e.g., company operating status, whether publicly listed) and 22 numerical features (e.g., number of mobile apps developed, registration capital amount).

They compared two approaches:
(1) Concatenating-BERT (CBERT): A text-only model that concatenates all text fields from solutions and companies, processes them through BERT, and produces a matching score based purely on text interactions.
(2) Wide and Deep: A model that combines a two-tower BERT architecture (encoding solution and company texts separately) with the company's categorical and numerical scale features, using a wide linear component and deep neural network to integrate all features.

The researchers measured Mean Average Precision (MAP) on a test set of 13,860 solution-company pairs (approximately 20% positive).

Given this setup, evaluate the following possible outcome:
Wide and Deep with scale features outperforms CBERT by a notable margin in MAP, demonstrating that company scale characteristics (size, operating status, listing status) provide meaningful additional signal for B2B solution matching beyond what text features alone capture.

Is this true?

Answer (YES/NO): YES